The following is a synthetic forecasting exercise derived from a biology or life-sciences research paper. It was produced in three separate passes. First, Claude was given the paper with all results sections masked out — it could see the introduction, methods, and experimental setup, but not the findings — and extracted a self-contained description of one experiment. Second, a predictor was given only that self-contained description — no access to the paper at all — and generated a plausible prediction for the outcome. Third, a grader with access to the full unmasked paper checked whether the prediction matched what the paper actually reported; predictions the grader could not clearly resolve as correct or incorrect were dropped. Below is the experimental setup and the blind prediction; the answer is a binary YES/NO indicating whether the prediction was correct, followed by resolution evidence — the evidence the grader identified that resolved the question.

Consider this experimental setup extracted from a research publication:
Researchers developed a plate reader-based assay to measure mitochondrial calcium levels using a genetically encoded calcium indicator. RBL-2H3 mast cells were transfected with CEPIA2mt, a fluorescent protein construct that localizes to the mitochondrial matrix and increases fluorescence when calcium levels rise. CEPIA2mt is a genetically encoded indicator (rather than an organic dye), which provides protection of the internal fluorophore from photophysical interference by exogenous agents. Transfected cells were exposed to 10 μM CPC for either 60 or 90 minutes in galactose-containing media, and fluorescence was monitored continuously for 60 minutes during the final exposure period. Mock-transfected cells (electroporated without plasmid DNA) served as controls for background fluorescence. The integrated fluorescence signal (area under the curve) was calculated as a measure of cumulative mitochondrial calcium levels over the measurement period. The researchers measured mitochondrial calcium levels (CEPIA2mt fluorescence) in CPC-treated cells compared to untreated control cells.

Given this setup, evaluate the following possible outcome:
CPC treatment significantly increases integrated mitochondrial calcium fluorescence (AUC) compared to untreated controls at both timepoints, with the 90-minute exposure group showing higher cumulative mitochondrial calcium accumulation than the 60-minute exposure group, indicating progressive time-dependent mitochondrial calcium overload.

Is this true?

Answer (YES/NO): NO